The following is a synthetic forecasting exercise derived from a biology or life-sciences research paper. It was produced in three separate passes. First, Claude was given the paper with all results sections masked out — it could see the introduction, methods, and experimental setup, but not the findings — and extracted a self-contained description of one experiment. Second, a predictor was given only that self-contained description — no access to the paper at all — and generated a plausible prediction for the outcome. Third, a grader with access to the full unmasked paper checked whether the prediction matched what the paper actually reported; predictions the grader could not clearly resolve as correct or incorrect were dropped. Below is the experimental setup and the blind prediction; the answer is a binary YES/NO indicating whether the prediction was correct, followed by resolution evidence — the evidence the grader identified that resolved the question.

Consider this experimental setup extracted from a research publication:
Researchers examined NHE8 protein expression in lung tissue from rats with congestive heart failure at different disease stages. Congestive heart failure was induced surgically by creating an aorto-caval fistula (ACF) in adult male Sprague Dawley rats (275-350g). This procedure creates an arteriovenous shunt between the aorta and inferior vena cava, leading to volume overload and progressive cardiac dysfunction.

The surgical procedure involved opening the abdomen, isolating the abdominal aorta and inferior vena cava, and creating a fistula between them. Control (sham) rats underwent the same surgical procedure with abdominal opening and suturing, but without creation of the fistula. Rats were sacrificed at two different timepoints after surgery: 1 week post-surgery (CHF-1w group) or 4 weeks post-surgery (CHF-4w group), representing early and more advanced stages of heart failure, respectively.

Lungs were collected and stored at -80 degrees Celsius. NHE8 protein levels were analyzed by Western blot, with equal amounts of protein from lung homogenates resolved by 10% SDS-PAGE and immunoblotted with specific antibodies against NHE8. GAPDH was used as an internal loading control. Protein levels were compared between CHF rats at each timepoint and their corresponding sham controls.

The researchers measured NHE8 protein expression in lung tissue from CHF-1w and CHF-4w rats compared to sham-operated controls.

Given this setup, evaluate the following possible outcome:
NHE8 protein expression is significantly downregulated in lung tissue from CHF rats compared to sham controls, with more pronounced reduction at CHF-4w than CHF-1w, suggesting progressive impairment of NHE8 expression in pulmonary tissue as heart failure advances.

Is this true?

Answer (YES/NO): NO